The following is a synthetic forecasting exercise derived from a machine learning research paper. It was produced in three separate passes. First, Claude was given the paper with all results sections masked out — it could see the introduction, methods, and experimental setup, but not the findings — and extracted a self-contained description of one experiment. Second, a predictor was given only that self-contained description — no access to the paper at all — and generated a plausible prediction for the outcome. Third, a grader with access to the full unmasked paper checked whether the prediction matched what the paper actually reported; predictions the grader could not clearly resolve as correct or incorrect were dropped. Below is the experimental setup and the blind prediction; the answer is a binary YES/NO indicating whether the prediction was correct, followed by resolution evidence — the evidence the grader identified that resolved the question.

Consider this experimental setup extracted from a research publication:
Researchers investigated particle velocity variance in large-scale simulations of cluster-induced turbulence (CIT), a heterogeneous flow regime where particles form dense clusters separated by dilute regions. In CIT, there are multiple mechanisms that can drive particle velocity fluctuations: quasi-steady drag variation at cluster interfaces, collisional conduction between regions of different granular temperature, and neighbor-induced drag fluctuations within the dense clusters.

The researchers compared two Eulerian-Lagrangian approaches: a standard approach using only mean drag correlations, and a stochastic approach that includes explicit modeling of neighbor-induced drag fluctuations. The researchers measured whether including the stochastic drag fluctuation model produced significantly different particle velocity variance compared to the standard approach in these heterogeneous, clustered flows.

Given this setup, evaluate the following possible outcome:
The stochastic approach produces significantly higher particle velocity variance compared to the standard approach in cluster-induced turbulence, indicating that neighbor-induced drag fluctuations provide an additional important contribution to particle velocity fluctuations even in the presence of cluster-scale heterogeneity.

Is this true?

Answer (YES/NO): NO